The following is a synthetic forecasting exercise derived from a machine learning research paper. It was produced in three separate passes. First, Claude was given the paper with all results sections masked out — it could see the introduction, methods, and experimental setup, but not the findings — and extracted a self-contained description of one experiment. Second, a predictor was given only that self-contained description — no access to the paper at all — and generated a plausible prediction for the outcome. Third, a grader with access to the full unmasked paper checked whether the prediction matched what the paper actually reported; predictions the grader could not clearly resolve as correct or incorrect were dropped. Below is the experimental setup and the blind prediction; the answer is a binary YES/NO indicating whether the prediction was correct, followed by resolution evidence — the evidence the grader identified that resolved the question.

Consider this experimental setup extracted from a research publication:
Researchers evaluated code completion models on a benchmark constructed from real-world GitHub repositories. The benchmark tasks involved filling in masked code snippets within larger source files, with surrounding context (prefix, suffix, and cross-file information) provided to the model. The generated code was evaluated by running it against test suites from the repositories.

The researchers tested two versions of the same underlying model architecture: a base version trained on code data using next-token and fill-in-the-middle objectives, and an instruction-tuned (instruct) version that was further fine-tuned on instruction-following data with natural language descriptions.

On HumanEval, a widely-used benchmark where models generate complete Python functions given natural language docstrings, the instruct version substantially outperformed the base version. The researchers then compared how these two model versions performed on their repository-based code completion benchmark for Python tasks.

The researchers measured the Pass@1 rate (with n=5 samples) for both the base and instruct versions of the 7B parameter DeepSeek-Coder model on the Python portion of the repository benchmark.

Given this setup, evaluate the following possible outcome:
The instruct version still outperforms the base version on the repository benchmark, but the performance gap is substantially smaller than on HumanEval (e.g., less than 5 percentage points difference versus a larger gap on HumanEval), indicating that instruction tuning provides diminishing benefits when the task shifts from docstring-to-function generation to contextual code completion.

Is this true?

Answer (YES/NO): NO